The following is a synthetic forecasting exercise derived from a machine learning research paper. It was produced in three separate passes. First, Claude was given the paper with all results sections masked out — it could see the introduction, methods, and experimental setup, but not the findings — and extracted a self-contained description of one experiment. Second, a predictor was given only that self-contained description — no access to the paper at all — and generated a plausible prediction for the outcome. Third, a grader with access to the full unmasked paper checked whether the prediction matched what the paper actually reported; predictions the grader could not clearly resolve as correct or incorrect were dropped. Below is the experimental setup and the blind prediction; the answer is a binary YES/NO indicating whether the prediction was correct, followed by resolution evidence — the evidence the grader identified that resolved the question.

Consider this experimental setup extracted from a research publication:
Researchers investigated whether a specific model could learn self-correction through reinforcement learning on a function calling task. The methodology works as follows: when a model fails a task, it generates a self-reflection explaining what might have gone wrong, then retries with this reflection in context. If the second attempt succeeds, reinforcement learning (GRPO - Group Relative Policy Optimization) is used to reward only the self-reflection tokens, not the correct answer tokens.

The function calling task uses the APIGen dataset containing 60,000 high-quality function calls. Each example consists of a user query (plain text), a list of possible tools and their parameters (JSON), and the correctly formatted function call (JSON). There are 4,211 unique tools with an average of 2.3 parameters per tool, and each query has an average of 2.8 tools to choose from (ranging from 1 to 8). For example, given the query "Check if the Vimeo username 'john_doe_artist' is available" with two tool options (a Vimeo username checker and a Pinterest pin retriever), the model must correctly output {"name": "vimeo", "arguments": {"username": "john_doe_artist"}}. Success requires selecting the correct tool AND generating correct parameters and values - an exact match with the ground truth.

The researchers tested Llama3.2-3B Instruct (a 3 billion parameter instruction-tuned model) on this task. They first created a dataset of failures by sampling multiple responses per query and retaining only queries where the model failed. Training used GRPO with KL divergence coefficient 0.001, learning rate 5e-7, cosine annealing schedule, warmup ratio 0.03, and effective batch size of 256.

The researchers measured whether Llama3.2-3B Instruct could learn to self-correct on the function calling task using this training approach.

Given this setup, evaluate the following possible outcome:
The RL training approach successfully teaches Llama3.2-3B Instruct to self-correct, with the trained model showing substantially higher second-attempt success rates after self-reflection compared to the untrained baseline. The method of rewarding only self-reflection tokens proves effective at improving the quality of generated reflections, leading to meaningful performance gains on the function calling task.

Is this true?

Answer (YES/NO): NO